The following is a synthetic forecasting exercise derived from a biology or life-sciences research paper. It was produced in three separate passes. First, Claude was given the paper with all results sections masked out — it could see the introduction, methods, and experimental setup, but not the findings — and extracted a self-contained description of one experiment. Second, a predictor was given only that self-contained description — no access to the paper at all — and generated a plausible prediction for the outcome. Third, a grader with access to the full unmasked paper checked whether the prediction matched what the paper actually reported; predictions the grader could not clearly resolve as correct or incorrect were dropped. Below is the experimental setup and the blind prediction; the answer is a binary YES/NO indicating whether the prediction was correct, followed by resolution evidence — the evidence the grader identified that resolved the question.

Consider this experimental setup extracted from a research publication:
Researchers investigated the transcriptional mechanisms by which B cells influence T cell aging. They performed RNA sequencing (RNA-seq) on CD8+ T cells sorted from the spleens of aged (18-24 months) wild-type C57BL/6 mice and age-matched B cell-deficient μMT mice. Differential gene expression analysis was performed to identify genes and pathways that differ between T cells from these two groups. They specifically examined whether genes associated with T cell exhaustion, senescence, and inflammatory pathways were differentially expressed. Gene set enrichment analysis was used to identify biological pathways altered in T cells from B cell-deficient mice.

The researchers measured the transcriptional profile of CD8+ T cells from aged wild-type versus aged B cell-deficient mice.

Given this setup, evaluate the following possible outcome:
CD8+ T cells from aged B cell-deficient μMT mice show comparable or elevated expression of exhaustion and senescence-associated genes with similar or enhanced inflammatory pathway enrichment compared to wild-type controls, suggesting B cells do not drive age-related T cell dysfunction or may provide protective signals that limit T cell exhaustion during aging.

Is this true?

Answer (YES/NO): NO